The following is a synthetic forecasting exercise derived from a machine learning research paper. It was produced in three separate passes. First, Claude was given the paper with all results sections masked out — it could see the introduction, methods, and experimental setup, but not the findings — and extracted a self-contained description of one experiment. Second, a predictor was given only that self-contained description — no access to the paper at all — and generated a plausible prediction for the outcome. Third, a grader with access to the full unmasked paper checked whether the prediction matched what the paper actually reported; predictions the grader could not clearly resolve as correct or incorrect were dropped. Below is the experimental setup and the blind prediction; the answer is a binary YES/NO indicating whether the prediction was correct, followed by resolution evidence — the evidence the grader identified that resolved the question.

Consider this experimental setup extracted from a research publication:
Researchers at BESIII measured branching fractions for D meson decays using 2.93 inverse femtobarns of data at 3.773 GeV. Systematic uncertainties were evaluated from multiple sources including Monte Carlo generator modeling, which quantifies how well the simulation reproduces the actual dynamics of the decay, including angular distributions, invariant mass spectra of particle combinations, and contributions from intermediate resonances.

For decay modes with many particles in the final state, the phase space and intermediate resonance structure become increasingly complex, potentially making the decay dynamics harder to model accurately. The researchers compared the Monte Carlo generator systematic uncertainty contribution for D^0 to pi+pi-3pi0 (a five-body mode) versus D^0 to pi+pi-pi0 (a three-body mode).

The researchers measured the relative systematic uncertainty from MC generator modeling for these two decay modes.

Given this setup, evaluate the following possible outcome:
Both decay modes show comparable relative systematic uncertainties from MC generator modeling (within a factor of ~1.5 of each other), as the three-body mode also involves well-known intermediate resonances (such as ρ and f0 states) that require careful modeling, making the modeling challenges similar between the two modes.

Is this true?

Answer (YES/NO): NO